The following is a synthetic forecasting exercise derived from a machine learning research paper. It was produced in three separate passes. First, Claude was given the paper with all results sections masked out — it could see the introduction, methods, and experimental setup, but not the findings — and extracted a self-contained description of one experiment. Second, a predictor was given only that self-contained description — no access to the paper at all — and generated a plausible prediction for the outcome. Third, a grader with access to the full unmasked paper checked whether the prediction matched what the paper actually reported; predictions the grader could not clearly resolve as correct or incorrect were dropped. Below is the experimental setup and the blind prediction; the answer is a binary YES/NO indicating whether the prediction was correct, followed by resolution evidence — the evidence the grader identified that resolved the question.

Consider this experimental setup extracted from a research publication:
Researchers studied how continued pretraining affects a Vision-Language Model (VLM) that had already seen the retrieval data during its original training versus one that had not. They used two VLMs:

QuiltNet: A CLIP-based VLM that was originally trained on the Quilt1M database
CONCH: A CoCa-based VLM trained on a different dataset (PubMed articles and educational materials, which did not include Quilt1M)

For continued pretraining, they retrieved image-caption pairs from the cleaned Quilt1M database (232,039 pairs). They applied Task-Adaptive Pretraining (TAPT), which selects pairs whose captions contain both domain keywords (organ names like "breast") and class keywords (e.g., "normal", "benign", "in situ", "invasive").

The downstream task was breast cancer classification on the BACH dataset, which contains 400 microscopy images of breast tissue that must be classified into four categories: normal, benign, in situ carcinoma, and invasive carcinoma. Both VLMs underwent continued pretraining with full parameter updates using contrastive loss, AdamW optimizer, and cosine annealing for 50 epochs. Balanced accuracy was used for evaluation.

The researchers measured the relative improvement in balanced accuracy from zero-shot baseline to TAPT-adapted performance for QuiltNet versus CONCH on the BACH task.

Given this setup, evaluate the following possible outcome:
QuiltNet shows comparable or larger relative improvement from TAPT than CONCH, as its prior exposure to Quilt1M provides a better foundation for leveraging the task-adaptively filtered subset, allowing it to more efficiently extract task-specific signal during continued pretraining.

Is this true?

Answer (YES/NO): YES